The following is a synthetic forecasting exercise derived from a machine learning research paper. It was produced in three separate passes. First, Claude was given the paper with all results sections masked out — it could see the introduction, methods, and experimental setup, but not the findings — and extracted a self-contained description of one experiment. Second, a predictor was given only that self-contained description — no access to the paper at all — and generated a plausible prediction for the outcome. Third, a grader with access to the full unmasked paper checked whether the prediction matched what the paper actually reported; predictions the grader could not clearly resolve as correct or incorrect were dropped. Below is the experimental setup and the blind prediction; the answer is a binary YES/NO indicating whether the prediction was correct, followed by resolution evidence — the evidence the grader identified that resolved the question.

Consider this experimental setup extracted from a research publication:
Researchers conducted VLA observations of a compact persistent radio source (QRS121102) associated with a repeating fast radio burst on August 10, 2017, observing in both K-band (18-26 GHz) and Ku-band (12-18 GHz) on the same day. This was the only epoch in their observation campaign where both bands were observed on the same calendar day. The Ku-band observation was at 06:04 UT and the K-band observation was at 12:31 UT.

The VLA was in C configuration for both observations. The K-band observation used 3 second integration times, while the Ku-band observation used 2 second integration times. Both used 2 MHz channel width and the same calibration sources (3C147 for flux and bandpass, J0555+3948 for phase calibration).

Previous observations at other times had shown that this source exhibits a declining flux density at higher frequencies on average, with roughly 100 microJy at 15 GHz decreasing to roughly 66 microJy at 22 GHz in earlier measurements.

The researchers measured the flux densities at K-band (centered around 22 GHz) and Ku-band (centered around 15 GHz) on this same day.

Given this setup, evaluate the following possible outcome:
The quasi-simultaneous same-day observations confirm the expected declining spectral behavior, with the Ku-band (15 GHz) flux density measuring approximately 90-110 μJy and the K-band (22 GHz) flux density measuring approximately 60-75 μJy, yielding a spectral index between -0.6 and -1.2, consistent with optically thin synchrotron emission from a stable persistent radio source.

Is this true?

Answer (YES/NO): NO